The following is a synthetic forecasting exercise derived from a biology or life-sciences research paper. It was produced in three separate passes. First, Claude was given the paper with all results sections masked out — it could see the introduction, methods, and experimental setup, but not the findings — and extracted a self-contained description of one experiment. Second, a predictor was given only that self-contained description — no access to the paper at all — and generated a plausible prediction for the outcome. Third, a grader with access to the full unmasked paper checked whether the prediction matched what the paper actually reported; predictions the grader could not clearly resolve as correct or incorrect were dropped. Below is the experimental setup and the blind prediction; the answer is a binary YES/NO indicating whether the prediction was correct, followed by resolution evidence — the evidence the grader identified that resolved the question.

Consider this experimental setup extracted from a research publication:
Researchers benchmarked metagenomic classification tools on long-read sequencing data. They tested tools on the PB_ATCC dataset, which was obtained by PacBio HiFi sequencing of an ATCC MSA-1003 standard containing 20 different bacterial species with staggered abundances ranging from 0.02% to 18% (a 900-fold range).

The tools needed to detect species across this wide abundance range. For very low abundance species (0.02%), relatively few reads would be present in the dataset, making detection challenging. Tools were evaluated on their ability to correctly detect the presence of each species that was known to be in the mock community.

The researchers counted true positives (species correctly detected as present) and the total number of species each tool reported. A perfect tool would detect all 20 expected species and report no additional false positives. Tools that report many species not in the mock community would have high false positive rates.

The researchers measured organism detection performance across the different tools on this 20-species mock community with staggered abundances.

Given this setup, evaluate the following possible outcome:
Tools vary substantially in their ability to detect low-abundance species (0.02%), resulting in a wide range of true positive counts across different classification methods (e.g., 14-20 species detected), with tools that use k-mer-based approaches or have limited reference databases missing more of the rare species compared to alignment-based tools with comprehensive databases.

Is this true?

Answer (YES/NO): NO